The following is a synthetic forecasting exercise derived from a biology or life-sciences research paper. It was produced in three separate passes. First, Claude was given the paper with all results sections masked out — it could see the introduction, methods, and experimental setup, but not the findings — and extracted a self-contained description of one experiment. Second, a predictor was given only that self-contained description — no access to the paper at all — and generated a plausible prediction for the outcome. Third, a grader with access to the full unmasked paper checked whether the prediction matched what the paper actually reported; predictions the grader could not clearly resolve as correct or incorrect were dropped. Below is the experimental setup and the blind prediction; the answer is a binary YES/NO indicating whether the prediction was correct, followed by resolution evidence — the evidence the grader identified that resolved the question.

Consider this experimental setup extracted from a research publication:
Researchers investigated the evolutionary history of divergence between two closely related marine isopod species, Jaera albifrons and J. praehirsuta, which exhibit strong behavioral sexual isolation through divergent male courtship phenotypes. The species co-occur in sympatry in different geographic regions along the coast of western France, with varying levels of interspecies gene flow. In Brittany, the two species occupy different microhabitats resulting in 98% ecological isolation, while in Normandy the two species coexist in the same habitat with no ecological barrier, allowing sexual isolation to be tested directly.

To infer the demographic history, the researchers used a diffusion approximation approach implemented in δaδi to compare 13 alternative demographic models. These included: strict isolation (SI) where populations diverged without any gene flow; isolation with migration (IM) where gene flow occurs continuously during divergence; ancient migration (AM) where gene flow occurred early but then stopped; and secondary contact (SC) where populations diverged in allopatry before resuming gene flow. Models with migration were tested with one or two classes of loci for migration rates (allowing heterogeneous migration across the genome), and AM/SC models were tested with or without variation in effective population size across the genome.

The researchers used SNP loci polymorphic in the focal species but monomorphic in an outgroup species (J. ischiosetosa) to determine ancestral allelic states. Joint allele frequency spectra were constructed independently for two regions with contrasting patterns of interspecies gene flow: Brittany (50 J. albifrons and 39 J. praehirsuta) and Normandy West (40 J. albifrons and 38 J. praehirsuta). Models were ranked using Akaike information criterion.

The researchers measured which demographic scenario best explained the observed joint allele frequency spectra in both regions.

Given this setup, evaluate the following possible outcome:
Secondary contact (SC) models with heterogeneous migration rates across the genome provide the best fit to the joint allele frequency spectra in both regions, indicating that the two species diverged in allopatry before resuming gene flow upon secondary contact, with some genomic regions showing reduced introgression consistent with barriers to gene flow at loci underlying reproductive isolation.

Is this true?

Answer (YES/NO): YES